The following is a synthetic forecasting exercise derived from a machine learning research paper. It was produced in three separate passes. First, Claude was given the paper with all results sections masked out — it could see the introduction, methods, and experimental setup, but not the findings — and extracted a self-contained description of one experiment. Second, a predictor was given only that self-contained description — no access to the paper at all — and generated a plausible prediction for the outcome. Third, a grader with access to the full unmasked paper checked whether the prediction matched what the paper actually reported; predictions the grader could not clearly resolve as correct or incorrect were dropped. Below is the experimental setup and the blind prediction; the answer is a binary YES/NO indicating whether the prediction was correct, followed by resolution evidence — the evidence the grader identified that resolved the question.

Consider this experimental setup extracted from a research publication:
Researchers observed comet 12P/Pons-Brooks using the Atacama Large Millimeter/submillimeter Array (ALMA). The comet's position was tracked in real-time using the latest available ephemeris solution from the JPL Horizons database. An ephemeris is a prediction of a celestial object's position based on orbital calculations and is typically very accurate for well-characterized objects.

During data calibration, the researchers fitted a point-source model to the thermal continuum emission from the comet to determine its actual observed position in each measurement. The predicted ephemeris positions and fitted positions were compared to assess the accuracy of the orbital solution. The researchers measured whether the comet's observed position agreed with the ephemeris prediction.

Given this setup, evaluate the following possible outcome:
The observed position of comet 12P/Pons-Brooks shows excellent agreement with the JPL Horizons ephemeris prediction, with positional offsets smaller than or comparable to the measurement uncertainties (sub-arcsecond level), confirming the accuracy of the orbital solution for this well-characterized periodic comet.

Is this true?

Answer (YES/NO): NO